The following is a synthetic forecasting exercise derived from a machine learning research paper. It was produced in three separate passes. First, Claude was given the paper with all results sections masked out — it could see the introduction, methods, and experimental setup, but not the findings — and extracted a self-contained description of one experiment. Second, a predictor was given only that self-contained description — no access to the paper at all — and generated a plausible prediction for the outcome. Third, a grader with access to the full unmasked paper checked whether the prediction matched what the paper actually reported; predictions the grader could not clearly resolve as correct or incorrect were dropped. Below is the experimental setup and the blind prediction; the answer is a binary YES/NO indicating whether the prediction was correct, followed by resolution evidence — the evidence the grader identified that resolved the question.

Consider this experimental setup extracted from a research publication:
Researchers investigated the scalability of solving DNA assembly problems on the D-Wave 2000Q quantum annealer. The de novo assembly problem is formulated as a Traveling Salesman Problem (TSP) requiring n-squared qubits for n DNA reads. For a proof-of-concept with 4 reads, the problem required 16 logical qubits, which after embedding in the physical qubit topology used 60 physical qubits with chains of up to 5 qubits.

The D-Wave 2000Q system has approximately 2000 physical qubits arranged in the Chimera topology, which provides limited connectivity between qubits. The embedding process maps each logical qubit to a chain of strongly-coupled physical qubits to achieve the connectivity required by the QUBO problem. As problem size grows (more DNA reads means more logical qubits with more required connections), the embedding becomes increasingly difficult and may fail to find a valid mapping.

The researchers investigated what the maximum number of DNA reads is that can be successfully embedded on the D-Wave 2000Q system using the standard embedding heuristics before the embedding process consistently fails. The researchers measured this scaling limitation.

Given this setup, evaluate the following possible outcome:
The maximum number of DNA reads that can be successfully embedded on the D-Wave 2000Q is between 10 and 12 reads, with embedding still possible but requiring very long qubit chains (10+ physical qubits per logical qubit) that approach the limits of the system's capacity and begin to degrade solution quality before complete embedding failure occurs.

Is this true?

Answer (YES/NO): NO